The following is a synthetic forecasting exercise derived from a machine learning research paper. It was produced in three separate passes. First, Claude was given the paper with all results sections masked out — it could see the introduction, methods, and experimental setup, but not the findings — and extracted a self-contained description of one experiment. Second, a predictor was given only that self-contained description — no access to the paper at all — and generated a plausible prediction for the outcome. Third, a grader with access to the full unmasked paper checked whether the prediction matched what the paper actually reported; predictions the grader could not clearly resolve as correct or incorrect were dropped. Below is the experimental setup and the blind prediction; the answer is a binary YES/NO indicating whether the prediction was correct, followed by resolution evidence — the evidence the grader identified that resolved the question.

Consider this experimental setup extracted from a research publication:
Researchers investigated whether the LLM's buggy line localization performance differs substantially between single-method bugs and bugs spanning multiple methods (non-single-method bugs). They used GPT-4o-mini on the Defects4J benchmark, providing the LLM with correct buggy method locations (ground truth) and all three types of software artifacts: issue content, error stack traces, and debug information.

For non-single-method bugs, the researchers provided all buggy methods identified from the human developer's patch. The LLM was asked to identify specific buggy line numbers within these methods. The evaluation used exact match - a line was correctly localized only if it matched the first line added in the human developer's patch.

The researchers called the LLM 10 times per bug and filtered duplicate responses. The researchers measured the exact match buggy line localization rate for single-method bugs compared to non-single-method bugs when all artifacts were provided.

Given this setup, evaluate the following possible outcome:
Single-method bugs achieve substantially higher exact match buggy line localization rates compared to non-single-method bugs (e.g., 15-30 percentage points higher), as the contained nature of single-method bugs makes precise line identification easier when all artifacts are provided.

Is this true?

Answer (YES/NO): NO